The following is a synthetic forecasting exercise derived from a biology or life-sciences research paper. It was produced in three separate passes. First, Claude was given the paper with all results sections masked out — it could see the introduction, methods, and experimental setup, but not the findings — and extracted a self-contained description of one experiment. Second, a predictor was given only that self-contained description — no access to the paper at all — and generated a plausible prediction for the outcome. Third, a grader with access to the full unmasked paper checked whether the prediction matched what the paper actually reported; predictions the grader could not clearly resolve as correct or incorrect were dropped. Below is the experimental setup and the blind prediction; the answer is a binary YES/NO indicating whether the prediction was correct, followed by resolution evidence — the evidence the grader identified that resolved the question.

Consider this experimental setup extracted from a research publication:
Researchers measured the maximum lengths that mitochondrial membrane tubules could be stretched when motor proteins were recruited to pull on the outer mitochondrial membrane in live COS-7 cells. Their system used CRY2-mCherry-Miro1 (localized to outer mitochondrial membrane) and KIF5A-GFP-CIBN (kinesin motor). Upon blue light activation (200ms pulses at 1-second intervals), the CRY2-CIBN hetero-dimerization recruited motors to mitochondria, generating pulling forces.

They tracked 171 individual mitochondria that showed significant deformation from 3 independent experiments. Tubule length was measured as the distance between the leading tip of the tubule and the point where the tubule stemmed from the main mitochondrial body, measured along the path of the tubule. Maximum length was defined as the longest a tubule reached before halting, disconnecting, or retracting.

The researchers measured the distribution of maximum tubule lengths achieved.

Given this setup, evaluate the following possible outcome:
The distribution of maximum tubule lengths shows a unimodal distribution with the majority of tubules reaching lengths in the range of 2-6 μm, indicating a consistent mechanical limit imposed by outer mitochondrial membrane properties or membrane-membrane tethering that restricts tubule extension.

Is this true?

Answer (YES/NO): NO